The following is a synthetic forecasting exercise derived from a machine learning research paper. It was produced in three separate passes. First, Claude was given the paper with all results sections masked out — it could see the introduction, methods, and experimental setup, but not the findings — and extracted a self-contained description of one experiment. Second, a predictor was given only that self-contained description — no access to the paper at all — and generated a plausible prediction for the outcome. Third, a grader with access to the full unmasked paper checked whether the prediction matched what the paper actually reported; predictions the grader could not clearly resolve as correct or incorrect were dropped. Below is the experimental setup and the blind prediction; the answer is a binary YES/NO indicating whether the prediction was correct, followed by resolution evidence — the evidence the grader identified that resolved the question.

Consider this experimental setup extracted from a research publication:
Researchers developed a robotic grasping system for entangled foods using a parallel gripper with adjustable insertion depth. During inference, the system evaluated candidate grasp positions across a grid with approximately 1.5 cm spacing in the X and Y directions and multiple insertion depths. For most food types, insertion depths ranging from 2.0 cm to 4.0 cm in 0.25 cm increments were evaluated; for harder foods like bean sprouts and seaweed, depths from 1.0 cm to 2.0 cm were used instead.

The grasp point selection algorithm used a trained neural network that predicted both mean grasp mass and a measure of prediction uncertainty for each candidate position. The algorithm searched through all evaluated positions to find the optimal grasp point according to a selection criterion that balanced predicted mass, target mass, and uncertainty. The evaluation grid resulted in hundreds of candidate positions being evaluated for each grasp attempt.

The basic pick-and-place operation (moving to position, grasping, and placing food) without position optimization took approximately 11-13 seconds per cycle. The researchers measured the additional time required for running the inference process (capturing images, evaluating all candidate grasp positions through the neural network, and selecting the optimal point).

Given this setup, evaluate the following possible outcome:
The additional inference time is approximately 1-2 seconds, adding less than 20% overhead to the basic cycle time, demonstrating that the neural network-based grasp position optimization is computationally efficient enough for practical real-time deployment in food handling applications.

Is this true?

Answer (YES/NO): YES